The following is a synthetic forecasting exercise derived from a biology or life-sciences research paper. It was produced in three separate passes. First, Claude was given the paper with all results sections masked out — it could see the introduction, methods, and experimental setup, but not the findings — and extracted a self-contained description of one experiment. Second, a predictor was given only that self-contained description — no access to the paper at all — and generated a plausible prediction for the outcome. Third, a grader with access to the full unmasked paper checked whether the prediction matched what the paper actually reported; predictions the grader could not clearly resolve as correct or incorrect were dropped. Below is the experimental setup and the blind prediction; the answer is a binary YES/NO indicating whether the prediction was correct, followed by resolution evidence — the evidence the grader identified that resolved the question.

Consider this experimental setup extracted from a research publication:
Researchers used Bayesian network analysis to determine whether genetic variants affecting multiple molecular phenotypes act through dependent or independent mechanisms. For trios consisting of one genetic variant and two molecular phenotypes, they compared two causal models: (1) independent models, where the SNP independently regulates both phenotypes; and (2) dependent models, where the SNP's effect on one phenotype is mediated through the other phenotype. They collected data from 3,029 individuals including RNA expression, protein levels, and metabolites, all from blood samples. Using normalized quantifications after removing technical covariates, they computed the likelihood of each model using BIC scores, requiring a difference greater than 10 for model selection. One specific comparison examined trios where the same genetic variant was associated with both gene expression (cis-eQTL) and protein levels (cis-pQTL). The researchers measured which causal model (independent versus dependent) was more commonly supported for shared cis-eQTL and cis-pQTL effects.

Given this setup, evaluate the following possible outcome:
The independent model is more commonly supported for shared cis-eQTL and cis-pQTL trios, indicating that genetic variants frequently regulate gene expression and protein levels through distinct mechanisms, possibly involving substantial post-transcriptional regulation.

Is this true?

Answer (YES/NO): NO